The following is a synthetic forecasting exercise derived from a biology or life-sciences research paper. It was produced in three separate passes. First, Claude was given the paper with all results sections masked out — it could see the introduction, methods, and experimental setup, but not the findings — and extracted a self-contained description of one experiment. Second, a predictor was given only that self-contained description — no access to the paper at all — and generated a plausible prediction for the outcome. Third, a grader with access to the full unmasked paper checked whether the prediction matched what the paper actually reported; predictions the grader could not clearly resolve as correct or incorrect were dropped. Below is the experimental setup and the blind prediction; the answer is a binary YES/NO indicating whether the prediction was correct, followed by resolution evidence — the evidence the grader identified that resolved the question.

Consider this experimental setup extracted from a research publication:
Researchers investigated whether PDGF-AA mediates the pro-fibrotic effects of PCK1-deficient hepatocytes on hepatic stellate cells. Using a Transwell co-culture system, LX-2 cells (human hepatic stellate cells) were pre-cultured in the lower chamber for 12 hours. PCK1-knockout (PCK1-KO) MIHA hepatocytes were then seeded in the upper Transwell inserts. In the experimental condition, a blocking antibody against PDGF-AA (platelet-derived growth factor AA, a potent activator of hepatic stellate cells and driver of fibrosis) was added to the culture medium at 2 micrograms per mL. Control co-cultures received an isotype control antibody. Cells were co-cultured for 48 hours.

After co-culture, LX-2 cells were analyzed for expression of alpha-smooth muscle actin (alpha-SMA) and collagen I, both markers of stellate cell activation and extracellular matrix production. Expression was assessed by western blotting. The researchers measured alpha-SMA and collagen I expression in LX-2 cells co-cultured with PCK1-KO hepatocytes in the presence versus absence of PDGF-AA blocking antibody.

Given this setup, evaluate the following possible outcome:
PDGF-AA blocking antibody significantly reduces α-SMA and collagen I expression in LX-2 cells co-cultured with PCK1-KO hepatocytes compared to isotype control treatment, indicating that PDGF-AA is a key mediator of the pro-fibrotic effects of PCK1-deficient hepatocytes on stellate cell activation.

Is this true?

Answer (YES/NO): YES